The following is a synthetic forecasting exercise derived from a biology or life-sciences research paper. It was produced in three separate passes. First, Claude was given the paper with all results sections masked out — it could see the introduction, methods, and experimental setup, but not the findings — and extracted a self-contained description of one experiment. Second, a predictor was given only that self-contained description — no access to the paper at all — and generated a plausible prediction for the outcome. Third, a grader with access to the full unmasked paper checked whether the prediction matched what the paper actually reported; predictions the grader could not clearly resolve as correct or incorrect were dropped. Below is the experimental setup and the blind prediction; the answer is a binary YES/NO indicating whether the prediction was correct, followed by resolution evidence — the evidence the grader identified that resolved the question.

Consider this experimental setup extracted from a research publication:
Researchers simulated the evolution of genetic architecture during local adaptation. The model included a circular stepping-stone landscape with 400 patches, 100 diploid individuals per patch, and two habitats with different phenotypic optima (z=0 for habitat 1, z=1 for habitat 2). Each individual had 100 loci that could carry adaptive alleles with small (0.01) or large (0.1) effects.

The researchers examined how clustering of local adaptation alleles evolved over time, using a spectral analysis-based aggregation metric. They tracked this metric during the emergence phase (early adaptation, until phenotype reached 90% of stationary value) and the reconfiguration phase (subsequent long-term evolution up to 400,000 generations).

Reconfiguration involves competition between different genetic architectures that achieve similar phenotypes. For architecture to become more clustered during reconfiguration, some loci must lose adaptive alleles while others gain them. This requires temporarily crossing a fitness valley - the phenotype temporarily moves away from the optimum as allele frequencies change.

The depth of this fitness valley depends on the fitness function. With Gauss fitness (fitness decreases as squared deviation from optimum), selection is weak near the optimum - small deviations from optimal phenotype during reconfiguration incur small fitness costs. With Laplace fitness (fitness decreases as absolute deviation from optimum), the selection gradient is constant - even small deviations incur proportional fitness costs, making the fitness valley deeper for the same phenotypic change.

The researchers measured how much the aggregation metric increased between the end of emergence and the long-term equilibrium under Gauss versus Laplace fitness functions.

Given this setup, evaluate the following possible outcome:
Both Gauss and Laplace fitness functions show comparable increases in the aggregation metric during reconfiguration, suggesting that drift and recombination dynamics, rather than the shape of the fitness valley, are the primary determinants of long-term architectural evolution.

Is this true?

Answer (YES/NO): NO